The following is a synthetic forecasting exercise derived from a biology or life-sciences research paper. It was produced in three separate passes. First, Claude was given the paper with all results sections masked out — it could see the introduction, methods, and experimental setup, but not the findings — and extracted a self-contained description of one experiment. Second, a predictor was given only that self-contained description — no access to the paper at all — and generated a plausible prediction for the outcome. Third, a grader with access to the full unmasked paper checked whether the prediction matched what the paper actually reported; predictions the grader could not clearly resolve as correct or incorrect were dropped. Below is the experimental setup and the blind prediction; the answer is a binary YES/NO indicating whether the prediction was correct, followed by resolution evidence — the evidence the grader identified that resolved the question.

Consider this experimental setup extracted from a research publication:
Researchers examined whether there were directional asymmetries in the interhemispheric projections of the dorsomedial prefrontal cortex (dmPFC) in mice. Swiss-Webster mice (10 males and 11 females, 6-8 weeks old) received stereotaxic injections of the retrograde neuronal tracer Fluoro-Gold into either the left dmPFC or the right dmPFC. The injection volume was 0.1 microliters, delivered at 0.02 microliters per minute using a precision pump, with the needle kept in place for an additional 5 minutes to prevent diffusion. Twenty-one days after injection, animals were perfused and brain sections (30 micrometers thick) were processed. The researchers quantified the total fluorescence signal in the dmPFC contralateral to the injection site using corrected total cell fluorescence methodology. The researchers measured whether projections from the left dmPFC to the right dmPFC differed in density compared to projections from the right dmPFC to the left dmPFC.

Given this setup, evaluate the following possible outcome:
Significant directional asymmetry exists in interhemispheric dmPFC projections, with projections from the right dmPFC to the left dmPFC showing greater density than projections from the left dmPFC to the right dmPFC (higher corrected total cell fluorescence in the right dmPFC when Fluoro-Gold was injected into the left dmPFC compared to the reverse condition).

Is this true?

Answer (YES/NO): NO